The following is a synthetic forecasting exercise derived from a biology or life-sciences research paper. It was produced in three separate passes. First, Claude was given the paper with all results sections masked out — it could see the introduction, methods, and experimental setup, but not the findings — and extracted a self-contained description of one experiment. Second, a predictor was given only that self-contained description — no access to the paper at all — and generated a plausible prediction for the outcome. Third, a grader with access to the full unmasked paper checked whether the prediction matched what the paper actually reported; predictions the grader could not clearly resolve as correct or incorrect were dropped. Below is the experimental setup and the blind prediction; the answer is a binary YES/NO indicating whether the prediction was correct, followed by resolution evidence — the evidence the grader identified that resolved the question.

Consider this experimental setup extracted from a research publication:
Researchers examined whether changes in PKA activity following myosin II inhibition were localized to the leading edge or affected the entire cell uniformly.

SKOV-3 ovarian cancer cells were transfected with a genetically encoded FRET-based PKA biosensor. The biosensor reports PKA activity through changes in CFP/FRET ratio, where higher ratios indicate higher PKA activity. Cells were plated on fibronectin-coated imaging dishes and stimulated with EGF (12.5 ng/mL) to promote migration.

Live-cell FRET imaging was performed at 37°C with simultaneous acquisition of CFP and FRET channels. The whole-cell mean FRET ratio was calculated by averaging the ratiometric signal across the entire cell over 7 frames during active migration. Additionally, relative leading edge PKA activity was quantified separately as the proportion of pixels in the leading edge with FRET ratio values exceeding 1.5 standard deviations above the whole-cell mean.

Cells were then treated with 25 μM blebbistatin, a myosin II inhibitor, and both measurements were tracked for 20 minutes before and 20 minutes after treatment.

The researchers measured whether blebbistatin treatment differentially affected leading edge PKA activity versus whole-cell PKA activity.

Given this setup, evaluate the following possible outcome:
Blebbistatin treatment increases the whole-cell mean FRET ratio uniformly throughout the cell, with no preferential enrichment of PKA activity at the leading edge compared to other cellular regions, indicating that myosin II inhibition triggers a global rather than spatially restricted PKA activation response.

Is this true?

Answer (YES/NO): NO